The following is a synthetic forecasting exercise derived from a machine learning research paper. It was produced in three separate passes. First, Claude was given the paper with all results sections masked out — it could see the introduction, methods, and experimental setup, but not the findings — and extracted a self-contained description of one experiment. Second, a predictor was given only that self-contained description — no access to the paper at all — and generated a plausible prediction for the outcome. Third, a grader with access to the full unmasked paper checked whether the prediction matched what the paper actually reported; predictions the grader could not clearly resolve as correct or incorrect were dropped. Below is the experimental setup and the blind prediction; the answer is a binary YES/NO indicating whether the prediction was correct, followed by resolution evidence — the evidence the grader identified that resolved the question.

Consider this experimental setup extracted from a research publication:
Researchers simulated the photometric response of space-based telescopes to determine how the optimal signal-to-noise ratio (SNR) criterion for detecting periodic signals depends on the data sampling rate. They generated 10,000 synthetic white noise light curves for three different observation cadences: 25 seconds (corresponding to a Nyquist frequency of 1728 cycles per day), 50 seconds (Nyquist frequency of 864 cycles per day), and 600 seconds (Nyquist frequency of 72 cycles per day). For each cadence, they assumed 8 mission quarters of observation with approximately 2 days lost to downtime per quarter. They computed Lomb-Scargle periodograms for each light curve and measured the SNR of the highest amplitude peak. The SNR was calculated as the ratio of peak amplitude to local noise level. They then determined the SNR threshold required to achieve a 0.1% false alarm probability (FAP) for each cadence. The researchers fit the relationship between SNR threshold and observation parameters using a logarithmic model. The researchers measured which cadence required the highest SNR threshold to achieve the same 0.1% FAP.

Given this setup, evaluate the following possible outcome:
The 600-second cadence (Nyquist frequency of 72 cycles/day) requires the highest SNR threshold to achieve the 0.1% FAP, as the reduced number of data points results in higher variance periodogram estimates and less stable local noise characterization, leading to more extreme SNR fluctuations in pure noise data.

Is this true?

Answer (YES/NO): NO